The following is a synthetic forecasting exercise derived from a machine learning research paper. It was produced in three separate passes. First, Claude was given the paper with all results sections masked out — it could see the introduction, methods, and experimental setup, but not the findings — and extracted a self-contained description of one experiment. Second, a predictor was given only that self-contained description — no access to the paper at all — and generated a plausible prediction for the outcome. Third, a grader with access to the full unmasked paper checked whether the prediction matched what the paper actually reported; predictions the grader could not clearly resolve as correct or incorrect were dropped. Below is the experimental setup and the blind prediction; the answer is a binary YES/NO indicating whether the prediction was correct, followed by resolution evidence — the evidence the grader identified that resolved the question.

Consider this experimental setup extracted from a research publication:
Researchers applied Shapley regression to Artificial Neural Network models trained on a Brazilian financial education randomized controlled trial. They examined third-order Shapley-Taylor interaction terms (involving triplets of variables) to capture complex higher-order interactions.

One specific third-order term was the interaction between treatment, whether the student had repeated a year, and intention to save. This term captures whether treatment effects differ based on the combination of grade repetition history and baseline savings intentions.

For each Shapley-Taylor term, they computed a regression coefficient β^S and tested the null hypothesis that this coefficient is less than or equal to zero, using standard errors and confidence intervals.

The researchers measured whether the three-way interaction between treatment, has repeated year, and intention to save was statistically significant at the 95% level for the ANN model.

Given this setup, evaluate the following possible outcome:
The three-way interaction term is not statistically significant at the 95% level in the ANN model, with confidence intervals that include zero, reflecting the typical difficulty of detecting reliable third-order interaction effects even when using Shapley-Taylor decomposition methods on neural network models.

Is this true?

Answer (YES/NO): YES